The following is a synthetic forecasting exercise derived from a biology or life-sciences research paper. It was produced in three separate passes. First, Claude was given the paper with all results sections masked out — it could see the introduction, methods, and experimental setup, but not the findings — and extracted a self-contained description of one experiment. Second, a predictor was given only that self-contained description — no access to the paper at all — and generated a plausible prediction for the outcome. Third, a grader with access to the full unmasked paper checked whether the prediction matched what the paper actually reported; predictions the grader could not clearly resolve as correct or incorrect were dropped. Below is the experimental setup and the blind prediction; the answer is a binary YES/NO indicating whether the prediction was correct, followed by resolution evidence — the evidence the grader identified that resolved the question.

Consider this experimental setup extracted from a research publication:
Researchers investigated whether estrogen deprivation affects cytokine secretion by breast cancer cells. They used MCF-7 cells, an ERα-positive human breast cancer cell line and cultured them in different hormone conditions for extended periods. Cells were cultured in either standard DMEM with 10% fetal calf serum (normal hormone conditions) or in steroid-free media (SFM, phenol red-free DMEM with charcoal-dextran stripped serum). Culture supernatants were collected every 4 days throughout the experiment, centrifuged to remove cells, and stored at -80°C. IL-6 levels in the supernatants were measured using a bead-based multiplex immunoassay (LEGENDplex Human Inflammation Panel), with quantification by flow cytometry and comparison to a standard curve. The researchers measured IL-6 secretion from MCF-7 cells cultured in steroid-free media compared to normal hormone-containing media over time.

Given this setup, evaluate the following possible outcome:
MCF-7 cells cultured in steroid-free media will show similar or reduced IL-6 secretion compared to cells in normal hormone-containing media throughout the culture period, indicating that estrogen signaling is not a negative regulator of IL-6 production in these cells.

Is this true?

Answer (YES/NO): NO